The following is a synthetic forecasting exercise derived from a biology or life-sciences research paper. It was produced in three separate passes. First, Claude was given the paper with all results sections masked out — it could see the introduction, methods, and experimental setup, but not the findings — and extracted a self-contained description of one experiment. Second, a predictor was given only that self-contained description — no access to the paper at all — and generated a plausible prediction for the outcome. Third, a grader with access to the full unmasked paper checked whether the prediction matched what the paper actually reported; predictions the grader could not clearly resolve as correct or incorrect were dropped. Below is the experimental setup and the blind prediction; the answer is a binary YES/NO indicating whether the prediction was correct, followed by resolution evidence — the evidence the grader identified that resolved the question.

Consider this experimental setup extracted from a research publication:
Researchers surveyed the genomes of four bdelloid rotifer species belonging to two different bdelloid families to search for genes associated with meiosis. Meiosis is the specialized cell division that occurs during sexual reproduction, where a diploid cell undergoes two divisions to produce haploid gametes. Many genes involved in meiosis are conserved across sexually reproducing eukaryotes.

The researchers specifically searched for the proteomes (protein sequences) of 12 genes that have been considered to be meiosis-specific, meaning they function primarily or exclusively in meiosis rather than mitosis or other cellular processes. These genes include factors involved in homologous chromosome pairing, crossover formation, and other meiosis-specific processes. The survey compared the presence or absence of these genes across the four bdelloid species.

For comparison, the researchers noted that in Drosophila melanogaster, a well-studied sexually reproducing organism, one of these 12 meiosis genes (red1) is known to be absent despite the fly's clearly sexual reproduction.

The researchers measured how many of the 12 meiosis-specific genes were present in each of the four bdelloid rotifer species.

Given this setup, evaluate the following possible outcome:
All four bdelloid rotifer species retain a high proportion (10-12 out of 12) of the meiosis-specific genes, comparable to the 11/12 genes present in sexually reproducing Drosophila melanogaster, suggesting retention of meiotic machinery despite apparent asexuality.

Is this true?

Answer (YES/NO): YES